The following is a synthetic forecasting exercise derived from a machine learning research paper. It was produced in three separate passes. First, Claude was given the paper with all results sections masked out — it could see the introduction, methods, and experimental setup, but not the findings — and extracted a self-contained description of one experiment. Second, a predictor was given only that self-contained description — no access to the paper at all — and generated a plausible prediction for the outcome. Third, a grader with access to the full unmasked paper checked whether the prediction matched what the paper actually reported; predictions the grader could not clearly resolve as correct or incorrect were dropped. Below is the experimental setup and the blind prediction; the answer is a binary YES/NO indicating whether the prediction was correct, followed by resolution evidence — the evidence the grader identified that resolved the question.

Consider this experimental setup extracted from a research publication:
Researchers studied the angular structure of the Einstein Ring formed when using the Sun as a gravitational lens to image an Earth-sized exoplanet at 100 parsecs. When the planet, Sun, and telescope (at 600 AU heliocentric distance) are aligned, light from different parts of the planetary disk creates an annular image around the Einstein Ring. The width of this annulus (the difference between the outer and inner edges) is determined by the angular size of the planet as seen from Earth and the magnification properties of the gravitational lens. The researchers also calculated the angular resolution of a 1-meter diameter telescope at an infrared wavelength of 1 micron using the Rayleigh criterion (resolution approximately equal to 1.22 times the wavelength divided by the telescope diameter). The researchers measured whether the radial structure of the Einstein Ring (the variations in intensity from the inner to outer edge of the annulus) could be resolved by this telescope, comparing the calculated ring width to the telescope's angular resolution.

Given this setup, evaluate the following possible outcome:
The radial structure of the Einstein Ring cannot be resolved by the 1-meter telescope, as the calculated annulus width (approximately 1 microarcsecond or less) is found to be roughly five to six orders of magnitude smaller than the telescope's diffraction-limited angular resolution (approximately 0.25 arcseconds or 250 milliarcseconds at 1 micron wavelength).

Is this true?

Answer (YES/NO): YES